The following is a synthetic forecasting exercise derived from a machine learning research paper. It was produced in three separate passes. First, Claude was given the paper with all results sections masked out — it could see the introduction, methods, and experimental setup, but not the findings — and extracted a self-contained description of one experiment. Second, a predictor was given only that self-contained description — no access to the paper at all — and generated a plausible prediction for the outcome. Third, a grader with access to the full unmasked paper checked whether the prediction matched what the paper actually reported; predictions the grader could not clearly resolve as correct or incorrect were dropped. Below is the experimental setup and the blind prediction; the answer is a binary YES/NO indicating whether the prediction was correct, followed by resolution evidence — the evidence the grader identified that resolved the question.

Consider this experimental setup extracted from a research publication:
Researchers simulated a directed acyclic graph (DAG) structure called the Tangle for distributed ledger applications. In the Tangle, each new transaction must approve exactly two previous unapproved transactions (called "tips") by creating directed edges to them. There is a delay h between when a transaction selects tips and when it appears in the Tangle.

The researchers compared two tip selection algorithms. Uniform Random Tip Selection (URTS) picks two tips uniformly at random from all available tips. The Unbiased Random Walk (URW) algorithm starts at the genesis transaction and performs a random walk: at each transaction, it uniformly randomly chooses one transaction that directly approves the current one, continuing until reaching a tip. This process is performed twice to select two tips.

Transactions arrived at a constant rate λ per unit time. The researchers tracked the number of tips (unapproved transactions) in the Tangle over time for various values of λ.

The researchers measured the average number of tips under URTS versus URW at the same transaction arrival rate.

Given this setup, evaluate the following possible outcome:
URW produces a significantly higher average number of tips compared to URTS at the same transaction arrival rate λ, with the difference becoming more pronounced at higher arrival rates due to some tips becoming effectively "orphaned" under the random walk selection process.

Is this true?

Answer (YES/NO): NO